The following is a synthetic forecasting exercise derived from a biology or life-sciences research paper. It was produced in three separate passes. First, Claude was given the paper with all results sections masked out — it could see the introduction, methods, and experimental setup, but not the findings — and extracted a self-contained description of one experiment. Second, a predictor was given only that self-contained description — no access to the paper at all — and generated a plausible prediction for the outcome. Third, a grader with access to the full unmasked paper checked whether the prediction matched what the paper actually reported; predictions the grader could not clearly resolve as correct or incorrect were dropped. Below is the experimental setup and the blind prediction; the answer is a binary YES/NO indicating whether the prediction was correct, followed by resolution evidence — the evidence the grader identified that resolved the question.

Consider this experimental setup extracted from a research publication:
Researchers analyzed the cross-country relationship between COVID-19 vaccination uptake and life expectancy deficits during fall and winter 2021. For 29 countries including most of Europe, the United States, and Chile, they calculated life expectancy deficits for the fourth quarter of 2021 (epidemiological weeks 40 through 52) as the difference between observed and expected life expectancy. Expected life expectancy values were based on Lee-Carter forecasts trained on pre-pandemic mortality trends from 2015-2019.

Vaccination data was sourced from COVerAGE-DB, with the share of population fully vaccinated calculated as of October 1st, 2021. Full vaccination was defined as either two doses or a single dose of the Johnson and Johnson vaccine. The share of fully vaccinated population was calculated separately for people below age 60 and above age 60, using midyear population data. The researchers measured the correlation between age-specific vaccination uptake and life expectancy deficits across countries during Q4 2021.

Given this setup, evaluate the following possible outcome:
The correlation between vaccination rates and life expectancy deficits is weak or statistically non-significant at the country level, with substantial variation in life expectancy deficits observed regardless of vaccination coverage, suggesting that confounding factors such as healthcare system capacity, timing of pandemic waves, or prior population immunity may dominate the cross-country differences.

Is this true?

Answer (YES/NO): NO